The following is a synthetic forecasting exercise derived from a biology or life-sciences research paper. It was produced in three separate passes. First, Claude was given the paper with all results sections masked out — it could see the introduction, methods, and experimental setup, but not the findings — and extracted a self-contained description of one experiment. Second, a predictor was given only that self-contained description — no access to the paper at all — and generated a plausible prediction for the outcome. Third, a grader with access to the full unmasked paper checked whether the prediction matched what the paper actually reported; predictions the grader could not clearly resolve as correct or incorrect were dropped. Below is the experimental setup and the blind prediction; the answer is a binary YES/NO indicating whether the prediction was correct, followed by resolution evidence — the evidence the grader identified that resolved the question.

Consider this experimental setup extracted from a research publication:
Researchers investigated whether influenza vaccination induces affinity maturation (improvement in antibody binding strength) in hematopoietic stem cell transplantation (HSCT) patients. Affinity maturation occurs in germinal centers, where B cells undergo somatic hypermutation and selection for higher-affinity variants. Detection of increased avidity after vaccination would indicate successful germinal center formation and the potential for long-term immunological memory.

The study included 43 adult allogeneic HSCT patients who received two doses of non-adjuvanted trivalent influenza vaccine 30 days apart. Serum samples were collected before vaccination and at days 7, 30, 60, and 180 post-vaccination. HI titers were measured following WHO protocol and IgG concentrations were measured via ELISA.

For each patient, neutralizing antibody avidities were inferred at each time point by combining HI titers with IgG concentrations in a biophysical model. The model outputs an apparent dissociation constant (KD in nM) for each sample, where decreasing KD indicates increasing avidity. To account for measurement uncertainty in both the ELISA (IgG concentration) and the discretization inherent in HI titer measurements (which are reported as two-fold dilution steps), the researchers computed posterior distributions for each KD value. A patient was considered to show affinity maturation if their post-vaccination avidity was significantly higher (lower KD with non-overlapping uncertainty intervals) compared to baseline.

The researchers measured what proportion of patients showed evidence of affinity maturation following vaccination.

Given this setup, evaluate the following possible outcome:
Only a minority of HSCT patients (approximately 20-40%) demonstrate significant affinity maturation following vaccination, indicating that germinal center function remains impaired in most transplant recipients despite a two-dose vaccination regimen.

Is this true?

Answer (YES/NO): YES